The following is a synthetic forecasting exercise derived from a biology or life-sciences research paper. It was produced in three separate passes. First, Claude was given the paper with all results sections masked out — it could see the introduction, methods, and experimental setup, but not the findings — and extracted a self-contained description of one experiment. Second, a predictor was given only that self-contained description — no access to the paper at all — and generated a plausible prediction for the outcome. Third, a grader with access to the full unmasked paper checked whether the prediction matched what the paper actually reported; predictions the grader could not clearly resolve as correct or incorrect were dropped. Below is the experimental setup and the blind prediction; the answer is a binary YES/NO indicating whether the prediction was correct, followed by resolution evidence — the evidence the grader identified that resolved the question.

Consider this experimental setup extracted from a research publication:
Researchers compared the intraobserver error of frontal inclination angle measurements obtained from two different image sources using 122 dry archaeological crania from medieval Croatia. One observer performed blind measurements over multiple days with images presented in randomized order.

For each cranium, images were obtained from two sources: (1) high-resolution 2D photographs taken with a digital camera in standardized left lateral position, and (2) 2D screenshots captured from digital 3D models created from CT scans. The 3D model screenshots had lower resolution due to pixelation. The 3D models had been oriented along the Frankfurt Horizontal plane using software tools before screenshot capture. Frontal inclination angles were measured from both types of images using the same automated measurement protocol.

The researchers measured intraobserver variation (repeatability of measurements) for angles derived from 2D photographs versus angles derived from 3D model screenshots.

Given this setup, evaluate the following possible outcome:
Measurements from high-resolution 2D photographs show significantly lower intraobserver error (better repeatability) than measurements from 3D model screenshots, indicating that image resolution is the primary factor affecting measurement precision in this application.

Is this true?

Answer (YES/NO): NO